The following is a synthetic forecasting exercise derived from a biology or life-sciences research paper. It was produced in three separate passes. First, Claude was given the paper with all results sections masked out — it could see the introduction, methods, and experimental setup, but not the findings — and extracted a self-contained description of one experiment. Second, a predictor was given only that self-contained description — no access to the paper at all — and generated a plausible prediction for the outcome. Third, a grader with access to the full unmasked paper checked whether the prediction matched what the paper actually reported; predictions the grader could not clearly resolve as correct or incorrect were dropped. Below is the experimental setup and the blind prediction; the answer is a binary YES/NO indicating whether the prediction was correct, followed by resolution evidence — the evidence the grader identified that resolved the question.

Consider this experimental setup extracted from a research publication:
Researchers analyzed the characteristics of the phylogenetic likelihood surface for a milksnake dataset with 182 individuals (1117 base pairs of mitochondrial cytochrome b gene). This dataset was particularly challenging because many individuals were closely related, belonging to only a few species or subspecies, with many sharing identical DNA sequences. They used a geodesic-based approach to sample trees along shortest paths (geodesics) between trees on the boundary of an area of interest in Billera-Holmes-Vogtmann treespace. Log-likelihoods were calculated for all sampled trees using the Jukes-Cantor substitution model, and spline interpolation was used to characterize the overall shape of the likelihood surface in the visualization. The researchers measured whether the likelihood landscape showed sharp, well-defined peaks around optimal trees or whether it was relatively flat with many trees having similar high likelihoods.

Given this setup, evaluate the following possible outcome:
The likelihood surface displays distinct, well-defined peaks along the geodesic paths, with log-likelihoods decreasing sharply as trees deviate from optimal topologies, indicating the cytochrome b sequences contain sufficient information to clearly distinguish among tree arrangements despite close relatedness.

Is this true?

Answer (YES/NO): NO